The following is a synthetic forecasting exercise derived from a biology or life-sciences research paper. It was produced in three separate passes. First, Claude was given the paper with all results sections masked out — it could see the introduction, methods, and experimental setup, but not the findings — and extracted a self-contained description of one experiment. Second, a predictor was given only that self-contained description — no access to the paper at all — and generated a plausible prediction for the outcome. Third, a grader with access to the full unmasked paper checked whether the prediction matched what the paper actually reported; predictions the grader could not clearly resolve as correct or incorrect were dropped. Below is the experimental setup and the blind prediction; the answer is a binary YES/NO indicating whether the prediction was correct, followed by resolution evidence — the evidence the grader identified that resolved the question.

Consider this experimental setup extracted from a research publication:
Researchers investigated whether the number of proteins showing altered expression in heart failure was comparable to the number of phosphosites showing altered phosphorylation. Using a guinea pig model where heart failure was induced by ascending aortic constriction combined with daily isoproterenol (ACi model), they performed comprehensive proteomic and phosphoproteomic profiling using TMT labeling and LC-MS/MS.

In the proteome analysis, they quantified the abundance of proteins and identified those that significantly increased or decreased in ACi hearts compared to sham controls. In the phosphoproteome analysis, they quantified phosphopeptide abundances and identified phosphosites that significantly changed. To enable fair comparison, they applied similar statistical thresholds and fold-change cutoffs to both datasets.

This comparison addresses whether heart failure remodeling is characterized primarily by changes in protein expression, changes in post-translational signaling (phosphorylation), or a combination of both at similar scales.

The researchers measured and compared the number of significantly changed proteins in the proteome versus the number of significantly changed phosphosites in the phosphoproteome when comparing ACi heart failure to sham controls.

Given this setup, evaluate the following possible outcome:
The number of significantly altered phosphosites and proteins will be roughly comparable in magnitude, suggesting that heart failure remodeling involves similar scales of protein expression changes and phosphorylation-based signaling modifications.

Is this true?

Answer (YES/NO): YES